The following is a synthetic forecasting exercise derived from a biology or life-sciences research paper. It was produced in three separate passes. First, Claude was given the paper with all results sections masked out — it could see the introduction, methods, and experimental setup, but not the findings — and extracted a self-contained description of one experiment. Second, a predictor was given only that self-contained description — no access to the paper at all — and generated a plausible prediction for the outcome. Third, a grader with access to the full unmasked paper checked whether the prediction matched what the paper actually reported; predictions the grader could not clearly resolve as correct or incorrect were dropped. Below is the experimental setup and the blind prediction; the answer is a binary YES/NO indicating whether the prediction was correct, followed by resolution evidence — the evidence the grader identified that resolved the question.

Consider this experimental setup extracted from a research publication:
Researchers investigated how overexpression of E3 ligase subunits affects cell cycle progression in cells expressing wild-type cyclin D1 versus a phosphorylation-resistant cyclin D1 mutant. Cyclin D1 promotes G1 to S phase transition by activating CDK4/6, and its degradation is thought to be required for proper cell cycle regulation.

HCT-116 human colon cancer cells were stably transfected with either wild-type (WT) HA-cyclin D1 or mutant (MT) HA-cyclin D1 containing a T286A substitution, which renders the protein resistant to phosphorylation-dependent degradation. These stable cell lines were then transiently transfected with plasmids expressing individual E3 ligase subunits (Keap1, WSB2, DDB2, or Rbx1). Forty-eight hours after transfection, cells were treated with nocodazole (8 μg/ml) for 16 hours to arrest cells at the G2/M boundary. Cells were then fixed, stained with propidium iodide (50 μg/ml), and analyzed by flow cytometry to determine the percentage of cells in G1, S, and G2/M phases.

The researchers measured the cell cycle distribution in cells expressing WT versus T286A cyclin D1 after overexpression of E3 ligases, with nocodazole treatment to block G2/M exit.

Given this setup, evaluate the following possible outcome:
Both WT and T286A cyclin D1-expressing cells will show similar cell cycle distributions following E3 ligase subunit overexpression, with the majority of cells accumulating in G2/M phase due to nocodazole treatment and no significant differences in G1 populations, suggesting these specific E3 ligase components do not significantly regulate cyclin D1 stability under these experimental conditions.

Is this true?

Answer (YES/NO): NO